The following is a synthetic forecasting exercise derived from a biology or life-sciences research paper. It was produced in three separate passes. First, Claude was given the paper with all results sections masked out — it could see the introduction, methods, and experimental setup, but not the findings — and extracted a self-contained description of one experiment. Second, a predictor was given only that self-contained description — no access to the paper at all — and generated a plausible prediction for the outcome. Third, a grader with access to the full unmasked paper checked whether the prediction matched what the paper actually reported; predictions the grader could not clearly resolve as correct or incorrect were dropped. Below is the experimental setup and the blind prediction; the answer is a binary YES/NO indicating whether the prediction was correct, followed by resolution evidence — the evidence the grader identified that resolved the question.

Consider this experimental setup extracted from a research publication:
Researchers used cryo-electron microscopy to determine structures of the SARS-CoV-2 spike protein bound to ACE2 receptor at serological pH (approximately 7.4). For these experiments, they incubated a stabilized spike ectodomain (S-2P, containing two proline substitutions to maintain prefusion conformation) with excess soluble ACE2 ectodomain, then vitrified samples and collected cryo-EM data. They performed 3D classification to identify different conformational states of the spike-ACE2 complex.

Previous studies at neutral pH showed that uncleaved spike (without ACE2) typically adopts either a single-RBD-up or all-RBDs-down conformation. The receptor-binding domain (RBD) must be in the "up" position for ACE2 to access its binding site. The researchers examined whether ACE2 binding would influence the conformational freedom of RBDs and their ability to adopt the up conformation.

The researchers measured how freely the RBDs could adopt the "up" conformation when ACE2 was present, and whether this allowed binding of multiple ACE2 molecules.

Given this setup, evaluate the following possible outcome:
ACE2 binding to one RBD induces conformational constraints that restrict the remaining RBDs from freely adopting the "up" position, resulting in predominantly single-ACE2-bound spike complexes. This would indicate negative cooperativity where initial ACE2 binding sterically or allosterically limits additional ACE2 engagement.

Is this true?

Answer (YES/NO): NO